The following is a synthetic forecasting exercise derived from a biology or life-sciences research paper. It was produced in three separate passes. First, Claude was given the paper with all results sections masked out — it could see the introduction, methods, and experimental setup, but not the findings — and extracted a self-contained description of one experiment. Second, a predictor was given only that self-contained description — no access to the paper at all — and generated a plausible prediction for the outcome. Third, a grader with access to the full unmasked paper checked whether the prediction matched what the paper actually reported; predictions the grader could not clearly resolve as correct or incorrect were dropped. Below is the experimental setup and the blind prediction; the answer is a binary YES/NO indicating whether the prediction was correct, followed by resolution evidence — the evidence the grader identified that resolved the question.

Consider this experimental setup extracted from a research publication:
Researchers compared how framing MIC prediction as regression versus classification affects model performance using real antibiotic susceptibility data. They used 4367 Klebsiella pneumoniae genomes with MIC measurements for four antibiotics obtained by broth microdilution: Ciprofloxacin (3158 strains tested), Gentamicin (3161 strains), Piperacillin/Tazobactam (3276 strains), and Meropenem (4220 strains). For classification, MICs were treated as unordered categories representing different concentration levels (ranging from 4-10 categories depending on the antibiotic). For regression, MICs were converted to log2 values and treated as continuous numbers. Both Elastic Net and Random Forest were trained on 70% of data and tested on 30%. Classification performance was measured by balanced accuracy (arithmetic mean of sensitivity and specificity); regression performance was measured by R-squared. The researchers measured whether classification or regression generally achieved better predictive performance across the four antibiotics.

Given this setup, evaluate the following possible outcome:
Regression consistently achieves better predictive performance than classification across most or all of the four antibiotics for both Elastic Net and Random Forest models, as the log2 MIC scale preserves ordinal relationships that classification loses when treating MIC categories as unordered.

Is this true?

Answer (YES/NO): NO